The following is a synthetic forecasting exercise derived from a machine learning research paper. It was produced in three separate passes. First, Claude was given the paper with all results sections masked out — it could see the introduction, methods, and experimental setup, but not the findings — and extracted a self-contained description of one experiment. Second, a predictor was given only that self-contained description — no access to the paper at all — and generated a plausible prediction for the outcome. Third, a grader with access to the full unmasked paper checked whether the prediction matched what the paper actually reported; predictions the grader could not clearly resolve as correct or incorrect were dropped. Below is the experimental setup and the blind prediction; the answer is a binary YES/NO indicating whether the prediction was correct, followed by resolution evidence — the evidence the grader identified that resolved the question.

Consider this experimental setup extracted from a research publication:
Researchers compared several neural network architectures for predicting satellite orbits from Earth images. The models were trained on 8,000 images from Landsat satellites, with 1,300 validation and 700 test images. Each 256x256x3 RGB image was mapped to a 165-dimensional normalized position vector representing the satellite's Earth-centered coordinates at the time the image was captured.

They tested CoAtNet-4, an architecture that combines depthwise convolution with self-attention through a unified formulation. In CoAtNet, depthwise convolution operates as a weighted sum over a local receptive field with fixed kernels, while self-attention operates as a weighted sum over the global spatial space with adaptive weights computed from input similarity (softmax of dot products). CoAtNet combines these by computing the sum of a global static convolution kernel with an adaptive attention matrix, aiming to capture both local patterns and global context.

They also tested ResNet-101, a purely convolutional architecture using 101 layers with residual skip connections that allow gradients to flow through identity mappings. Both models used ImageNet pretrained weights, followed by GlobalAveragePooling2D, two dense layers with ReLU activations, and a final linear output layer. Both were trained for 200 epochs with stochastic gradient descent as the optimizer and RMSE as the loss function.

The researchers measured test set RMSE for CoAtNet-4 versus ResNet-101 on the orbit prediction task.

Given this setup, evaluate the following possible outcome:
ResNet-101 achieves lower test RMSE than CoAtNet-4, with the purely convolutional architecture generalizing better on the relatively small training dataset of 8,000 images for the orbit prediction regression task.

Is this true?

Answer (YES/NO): NO